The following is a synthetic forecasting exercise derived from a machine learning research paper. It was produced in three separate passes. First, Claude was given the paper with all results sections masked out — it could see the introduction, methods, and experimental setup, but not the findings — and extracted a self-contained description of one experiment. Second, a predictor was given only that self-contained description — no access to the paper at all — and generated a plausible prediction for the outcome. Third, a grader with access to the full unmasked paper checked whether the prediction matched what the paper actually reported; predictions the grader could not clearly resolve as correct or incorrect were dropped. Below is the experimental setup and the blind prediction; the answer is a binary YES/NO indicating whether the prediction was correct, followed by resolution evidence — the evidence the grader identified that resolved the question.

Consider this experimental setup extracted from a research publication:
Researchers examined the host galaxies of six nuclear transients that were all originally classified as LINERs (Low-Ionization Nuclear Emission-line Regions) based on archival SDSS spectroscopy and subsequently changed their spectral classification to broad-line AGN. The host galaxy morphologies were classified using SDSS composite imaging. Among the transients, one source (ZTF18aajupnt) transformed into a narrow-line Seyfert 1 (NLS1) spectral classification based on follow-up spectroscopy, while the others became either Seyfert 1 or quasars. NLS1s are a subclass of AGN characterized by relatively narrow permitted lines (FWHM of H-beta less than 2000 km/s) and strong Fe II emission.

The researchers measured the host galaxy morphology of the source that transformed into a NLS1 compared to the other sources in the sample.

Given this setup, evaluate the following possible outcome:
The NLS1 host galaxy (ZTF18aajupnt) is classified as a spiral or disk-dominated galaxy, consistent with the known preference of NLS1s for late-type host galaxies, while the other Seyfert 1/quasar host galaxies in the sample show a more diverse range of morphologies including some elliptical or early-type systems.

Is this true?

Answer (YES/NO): YES